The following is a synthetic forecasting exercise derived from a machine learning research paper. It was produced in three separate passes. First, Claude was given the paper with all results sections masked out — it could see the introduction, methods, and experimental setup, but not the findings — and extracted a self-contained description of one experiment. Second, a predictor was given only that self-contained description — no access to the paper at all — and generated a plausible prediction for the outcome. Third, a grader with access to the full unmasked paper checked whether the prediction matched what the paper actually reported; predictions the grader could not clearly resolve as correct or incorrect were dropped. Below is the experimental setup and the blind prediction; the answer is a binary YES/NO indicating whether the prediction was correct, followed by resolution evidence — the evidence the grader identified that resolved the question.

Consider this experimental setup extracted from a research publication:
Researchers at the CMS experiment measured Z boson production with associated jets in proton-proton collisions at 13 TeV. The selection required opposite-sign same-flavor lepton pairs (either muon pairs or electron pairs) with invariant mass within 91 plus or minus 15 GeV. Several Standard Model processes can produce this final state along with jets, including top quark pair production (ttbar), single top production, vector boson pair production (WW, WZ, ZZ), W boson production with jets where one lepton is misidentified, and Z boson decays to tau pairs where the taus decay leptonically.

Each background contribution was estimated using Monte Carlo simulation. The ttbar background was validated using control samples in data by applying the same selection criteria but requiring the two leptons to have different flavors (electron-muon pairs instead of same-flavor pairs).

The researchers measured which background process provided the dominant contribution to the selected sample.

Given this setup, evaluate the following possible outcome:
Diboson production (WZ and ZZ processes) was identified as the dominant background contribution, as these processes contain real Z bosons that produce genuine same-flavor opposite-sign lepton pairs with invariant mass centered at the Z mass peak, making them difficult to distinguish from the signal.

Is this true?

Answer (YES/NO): NO